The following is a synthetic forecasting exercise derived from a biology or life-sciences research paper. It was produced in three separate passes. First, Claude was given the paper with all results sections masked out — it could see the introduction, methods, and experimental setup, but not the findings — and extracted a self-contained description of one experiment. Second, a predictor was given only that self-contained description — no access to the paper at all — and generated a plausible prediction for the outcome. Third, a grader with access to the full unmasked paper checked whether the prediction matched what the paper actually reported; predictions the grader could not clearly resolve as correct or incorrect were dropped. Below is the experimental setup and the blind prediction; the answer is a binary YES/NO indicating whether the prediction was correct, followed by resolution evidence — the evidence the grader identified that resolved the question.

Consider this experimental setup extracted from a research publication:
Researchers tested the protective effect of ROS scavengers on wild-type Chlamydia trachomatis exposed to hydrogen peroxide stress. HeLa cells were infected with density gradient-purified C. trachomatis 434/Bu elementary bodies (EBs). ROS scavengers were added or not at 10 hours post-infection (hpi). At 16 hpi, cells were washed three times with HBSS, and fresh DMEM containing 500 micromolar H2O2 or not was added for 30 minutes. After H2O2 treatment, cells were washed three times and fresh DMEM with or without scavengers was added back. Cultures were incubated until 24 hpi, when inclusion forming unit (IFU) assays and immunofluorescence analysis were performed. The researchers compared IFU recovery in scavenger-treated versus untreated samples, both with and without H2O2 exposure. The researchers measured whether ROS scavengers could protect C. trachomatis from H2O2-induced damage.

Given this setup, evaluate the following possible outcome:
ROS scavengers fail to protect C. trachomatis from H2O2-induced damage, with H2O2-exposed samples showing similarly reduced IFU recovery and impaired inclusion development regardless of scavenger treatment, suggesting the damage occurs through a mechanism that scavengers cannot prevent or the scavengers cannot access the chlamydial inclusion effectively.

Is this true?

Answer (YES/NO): NO